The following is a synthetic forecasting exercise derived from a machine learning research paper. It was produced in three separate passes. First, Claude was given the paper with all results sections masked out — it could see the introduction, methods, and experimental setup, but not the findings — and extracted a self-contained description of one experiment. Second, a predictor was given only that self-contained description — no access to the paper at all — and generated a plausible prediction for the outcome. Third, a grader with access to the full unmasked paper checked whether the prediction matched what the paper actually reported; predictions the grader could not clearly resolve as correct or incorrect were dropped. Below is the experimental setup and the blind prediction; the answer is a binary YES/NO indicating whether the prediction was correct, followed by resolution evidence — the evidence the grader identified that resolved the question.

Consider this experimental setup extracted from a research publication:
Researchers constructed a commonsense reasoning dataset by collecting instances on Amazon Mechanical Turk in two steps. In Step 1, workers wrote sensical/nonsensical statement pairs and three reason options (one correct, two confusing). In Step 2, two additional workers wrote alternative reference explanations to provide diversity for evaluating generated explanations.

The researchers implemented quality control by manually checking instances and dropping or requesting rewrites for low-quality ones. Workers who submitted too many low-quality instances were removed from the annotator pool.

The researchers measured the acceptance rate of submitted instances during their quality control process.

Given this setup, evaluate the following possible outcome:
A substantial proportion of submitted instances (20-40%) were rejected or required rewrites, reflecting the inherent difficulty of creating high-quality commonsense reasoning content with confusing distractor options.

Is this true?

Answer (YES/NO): NO